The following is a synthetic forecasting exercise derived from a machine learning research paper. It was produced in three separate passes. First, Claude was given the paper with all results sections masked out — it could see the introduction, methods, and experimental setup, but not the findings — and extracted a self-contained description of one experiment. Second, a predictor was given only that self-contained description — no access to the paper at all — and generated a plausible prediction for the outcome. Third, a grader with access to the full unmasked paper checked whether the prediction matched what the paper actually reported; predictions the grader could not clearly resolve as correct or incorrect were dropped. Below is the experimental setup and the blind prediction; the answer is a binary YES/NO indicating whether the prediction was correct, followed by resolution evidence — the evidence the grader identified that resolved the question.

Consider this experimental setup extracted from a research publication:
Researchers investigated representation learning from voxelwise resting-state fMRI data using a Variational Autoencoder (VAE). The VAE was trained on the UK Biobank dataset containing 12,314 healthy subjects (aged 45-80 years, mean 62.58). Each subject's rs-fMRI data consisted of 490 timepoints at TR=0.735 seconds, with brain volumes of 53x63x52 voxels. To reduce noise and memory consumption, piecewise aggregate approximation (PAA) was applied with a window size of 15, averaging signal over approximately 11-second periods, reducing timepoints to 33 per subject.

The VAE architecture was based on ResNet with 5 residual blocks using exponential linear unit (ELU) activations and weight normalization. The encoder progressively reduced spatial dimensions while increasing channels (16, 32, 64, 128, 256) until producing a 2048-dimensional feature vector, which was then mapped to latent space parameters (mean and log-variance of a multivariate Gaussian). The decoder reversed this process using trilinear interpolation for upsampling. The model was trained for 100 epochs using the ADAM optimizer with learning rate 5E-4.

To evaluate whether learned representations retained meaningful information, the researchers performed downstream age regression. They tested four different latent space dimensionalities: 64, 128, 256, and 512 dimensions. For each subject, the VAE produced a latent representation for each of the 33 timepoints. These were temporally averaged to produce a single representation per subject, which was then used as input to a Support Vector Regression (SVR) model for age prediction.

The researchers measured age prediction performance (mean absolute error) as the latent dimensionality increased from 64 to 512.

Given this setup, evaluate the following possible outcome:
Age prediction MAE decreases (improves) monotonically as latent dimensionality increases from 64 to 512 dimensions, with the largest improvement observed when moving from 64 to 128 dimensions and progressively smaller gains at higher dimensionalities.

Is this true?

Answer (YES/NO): NO